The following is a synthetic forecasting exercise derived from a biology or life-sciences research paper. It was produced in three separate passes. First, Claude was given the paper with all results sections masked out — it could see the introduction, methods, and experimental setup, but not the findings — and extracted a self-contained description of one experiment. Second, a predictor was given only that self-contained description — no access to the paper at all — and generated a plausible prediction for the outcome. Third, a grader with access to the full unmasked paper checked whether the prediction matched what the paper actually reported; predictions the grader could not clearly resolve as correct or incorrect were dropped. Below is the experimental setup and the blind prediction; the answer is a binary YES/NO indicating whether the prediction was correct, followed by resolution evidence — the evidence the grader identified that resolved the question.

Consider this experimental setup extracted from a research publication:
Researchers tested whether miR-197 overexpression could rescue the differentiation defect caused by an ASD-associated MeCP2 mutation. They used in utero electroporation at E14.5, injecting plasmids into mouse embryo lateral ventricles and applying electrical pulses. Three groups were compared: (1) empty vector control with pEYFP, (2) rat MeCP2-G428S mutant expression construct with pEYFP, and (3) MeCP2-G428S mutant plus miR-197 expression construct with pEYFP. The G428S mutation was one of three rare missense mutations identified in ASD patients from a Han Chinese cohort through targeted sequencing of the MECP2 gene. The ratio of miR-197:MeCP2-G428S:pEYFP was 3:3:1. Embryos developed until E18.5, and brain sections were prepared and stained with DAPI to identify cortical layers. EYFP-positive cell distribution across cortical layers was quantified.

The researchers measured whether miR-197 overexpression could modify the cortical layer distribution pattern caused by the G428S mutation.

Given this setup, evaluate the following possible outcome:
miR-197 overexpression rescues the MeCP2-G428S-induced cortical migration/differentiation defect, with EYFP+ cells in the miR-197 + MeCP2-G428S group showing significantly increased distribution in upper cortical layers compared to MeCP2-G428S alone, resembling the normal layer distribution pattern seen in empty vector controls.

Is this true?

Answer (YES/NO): YES